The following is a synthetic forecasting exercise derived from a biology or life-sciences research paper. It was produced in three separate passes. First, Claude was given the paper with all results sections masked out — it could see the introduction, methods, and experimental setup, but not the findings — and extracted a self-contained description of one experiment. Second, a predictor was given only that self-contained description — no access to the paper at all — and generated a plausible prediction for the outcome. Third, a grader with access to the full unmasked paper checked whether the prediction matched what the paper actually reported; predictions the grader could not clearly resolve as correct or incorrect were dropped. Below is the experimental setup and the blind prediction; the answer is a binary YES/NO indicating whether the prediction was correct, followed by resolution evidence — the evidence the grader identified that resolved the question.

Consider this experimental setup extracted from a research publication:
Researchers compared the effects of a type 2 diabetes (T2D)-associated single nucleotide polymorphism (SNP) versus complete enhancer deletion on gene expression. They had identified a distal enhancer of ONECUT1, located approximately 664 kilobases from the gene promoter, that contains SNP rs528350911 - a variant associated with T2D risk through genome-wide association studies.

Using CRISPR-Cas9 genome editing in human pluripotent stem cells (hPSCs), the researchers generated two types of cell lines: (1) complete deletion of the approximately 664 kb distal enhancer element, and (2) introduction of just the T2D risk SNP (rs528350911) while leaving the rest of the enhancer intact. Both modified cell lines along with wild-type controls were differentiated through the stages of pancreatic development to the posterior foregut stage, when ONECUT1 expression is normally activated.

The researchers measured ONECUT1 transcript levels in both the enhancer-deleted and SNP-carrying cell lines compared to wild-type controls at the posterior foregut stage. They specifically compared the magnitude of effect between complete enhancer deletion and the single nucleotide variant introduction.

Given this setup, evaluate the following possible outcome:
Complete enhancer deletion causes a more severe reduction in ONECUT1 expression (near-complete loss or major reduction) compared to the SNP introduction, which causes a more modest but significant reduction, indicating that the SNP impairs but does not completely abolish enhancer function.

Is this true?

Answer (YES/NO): YES